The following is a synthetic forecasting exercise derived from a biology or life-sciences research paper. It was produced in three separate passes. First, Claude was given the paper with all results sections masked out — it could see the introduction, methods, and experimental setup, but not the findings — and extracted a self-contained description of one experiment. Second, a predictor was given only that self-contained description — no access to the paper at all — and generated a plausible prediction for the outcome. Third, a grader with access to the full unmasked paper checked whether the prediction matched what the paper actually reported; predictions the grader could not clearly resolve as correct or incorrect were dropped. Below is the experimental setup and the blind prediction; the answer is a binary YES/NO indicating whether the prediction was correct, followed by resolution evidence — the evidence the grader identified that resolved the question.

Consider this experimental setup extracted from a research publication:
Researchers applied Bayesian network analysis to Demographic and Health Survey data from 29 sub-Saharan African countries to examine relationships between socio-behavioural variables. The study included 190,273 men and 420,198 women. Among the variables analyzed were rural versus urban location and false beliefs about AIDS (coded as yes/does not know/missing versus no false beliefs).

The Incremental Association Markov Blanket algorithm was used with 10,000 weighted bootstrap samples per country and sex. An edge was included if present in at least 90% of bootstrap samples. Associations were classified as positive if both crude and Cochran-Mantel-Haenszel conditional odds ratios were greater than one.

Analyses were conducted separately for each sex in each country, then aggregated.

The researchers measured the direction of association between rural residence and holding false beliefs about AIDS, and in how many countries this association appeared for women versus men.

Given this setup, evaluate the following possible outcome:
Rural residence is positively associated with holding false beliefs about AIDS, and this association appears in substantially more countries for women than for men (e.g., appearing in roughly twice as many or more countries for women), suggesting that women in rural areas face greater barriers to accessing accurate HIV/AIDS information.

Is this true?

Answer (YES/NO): NO